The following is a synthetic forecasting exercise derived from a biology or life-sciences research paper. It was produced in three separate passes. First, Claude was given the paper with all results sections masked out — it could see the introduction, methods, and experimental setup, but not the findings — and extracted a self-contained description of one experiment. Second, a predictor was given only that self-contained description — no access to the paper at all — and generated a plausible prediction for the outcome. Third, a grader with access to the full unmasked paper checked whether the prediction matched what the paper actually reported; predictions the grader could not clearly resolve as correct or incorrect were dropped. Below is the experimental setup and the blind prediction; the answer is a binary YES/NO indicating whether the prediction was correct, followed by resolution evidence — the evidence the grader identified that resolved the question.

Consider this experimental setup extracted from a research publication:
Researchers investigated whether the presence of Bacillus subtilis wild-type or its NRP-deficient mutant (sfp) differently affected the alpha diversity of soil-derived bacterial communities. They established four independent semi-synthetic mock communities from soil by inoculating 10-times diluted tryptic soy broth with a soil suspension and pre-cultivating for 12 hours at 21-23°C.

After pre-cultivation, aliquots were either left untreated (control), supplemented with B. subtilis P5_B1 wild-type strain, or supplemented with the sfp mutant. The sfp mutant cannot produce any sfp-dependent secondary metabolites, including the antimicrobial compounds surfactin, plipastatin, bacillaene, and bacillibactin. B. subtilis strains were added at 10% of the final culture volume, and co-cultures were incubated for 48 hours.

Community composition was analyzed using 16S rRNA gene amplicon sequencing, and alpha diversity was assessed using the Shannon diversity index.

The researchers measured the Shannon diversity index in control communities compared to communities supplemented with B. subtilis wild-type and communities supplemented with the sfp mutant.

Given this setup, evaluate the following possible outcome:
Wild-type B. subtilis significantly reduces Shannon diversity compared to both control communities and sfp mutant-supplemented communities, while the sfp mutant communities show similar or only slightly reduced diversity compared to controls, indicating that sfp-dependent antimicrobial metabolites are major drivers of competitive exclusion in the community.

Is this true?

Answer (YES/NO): NO